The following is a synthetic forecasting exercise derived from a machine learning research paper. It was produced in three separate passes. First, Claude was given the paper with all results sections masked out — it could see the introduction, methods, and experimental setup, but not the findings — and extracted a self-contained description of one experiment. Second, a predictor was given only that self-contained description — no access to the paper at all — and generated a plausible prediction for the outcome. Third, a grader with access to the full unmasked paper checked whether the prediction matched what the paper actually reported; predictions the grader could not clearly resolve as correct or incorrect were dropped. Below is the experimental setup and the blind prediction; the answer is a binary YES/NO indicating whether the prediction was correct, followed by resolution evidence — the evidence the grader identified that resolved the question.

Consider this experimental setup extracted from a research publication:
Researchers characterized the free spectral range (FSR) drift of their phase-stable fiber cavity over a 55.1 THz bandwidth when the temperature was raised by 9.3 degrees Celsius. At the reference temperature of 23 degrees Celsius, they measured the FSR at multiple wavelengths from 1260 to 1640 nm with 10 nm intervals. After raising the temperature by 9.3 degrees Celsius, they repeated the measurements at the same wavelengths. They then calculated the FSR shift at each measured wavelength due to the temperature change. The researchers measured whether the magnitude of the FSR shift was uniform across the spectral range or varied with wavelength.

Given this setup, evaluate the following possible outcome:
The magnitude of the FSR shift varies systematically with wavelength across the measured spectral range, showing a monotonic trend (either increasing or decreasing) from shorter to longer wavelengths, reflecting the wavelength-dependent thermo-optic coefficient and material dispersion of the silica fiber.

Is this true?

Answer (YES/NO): NO